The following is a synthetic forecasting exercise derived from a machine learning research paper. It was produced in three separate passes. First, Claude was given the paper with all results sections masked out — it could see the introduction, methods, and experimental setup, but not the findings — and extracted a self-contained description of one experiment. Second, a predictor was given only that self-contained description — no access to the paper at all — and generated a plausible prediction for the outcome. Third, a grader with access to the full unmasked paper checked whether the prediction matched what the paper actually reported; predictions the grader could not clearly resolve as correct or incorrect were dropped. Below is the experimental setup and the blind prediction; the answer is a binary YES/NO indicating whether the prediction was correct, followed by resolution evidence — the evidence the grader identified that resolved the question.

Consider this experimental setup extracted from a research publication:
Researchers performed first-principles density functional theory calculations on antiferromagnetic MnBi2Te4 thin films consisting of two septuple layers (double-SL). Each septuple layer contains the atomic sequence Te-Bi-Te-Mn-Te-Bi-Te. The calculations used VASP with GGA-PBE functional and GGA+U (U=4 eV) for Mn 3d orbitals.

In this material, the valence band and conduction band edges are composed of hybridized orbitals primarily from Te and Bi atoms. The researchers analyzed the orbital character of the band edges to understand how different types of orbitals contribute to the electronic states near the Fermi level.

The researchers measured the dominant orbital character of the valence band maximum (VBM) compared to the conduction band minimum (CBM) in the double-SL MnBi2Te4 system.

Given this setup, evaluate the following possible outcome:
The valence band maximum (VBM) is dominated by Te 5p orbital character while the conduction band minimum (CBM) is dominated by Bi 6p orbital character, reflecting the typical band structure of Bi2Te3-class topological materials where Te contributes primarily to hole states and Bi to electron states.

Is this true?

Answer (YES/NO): NO